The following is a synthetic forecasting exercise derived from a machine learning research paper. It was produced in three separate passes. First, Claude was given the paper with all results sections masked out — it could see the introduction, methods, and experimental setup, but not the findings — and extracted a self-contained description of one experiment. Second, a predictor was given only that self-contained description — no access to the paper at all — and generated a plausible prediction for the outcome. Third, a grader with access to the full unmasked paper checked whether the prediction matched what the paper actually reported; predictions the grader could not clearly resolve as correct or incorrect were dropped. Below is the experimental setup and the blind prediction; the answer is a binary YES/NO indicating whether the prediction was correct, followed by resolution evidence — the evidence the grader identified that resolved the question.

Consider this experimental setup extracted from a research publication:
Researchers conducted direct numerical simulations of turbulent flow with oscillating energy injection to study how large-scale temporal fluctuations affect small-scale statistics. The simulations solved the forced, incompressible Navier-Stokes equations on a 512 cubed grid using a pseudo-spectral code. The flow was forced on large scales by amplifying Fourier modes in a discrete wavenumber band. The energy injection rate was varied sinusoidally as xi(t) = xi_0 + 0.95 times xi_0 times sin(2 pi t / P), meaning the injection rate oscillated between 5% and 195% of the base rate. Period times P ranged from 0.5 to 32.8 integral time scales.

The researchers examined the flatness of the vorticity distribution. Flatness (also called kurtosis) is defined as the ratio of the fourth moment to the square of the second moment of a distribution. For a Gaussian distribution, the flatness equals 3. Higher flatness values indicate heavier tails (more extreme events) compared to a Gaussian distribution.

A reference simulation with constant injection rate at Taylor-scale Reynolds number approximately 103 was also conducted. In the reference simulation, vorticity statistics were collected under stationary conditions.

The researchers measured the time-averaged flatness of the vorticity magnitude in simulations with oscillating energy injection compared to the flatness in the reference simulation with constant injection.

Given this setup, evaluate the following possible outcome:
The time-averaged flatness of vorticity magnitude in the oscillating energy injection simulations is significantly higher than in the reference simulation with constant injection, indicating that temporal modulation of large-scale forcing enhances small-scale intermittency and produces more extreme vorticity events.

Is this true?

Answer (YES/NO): YES